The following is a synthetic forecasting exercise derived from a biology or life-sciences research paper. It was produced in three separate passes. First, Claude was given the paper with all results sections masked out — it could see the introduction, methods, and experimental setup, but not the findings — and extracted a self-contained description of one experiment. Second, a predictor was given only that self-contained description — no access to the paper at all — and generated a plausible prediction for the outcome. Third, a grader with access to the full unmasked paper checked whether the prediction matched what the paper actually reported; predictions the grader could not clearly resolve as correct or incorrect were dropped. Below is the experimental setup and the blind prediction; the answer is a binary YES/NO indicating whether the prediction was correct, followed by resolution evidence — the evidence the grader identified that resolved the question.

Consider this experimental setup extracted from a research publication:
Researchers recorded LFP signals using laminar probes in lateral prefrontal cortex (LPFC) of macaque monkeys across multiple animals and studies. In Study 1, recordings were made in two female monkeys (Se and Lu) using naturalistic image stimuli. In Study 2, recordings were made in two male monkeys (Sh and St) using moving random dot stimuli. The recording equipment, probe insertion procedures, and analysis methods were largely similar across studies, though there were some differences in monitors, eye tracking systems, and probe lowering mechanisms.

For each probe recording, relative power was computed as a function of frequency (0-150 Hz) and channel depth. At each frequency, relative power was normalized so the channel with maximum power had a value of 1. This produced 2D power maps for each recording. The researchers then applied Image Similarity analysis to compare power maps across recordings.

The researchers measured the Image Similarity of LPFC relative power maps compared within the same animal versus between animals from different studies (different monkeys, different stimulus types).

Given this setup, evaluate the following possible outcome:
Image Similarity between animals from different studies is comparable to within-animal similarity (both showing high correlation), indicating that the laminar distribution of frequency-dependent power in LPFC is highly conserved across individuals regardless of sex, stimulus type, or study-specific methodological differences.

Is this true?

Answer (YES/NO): NO